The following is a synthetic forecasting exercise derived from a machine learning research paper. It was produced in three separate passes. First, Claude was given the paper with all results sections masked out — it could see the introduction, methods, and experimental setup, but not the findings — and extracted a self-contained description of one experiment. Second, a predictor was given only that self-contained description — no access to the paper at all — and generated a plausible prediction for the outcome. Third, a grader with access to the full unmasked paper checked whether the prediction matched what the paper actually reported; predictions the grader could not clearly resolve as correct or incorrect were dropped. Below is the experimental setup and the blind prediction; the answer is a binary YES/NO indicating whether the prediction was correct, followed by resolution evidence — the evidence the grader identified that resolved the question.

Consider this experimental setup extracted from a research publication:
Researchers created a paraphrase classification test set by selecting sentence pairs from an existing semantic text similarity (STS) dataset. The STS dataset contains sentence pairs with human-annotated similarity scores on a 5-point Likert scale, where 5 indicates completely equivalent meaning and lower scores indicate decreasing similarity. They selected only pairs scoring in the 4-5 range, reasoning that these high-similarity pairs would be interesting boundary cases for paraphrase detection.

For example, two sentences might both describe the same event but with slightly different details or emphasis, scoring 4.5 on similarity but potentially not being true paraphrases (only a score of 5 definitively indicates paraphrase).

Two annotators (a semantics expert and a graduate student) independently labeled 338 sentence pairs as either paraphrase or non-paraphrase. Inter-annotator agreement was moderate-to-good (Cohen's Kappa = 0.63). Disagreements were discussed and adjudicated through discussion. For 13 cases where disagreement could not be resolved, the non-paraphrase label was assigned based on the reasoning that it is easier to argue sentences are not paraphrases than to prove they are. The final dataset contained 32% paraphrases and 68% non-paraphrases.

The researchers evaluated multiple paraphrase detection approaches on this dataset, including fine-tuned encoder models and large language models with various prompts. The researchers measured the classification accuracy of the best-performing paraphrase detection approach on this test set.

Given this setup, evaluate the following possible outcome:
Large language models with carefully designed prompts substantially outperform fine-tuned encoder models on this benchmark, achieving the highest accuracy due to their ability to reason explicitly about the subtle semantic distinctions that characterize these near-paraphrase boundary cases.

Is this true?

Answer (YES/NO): YES